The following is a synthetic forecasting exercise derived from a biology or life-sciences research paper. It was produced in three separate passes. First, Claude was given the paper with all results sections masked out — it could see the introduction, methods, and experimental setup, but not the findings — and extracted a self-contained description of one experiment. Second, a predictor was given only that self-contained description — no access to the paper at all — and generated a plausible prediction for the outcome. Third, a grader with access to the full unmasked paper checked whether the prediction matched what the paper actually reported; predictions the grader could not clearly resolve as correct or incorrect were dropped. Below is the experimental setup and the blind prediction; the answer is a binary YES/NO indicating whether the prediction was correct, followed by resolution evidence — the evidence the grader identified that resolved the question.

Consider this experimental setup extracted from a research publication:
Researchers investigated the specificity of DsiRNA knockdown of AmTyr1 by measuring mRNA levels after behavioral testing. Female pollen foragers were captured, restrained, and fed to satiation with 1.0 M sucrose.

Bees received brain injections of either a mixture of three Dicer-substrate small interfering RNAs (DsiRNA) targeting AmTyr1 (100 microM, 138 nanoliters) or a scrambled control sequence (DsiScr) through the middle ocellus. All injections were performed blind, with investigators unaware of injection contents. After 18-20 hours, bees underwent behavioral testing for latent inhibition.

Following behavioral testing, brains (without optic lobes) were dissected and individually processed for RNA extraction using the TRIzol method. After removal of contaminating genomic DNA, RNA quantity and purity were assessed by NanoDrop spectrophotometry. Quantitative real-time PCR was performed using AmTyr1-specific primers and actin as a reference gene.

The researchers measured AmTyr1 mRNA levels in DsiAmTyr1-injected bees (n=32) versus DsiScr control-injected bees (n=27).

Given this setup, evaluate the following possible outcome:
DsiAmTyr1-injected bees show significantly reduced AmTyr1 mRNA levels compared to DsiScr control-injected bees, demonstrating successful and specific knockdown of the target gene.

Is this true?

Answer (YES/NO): YES